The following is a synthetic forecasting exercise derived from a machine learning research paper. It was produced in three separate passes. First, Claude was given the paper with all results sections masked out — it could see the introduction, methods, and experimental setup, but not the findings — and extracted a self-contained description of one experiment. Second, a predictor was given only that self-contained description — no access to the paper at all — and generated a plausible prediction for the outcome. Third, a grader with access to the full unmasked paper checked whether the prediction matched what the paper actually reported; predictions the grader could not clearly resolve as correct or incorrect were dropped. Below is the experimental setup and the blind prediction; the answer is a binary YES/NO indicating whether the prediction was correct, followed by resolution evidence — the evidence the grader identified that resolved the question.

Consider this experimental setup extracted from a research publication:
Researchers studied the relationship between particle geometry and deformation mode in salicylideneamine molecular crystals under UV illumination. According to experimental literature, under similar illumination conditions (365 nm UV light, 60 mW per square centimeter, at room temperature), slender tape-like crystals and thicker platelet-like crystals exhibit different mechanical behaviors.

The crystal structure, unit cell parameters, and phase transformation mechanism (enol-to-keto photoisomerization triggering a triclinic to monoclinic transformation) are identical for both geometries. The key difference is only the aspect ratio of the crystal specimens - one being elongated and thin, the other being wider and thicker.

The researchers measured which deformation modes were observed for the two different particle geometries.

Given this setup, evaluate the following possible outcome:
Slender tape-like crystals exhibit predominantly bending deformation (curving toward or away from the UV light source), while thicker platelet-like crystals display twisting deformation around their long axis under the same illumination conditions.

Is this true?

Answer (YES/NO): NO